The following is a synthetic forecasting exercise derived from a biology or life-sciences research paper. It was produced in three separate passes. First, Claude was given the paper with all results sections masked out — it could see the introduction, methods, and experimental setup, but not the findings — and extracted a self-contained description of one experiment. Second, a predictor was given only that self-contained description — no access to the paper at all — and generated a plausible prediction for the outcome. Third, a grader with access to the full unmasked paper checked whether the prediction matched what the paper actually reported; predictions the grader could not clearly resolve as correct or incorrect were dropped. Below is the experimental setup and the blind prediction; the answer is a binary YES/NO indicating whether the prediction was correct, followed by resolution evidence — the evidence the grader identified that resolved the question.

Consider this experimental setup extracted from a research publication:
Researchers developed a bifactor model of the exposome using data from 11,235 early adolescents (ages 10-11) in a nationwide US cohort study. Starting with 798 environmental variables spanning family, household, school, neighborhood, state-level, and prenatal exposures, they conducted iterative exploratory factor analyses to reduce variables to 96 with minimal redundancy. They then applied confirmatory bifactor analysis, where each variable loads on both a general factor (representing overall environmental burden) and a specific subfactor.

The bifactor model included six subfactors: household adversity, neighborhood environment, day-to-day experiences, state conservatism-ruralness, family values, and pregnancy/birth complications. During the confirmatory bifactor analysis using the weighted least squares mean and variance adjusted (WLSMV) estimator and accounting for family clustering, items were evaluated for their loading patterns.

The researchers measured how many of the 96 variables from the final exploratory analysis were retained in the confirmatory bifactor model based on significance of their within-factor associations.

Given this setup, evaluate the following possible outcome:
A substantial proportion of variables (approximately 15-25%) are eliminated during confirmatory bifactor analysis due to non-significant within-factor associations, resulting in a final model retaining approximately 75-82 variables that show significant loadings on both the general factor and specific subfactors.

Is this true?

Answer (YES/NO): NO